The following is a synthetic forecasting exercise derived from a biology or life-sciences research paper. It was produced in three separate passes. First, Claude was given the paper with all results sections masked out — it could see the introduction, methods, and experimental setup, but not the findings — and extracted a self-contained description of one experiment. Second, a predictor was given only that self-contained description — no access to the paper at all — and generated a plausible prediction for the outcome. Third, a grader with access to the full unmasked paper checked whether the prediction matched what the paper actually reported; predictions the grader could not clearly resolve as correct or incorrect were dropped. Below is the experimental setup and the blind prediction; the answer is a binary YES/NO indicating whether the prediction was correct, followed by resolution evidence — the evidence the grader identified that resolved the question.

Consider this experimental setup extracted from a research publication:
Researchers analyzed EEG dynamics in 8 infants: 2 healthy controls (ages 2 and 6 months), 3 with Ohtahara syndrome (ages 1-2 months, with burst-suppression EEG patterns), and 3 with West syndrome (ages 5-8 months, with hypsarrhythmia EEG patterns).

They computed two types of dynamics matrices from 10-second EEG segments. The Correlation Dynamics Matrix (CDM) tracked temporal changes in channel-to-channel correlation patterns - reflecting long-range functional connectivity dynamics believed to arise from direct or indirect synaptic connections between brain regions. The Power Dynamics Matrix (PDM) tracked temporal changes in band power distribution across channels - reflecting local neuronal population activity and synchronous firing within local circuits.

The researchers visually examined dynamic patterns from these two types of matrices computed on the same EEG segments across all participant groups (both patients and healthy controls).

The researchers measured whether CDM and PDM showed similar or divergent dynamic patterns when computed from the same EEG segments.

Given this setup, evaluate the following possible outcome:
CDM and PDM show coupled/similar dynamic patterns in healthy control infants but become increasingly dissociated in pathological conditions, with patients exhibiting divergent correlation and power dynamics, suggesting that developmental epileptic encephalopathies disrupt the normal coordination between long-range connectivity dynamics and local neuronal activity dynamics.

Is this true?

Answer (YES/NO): NO